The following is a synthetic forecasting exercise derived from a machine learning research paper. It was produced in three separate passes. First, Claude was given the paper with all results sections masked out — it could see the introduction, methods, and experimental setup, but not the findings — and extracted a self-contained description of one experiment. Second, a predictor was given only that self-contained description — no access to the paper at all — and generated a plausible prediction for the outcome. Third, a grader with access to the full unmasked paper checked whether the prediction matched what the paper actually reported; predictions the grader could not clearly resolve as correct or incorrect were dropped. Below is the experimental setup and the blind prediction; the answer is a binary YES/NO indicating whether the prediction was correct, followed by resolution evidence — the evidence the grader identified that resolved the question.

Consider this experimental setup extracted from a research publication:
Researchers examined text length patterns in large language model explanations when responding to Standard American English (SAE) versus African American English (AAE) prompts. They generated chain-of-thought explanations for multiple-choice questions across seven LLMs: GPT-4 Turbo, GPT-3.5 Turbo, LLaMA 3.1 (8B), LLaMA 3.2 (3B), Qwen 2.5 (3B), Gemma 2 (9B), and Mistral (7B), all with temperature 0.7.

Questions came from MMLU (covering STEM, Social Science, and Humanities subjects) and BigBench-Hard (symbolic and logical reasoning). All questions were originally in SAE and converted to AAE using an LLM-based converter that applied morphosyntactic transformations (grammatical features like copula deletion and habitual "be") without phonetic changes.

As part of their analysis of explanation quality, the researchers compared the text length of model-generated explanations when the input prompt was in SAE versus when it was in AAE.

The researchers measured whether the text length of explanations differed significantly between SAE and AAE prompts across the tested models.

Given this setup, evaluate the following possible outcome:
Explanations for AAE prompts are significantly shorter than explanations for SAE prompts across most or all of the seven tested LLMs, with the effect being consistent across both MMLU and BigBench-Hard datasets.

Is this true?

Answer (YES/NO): NO